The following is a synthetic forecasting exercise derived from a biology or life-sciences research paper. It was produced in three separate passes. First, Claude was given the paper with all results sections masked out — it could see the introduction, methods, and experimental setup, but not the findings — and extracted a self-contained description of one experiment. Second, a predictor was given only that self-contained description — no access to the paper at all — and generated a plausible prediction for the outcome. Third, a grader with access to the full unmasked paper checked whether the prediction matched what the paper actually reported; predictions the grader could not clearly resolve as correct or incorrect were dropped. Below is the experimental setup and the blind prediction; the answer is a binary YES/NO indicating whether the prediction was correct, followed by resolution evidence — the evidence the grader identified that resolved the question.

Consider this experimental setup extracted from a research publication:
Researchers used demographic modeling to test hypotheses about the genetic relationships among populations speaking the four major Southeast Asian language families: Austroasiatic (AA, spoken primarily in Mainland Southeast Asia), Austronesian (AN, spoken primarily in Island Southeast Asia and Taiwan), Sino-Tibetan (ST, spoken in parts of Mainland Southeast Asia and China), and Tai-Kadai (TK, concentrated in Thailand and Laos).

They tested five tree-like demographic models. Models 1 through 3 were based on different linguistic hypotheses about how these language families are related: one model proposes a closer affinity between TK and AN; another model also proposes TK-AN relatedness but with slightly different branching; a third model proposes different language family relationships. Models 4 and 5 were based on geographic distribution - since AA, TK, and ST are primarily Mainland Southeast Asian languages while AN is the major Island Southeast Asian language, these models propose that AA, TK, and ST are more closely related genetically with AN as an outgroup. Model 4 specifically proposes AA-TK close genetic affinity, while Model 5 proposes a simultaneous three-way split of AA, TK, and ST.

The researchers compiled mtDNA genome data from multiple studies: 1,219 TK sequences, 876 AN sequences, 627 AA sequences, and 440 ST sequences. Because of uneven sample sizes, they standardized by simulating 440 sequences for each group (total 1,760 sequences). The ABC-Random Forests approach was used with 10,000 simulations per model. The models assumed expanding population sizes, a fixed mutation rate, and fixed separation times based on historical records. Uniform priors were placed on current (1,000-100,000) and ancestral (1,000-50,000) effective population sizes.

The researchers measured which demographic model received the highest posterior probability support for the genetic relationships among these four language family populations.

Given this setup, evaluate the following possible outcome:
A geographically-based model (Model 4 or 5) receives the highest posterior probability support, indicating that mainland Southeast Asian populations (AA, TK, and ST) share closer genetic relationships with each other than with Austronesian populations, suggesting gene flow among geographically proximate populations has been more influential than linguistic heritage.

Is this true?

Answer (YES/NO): NO